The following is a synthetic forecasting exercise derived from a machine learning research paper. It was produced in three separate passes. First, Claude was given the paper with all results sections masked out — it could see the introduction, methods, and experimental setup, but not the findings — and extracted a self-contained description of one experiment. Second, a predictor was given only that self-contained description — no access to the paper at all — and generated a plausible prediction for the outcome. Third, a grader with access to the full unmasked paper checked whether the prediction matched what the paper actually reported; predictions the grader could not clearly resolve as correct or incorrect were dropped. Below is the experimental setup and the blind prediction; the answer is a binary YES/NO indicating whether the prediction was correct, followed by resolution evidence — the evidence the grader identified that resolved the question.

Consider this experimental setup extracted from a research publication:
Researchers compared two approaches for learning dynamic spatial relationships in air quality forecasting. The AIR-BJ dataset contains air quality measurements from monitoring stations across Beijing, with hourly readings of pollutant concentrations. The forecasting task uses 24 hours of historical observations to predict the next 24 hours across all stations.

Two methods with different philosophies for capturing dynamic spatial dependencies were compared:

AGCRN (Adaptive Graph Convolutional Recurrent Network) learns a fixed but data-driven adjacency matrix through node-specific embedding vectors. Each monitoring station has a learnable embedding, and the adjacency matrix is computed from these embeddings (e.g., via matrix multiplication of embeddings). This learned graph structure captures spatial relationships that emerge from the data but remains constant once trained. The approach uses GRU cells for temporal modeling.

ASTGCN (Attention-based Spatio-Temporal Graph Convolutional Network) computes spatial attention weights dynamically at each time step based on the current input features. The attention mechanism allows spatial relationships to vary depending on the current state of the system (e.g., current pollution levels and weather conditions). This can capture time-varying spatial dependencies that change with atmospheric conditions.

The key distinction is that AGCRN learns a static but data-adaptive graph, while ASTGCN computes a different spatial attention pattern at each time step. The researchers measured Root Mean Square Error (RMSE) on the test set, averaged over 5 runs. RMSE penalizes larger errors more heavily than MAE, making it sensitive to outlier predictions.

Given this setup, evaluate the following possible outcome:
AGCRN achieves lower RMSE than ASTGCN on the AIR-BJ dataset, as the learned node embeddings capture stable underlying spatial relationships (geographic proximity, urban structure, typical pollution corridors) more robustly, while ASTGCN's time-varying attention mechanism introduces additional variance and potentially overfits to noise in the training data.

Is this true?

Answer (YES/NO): YES